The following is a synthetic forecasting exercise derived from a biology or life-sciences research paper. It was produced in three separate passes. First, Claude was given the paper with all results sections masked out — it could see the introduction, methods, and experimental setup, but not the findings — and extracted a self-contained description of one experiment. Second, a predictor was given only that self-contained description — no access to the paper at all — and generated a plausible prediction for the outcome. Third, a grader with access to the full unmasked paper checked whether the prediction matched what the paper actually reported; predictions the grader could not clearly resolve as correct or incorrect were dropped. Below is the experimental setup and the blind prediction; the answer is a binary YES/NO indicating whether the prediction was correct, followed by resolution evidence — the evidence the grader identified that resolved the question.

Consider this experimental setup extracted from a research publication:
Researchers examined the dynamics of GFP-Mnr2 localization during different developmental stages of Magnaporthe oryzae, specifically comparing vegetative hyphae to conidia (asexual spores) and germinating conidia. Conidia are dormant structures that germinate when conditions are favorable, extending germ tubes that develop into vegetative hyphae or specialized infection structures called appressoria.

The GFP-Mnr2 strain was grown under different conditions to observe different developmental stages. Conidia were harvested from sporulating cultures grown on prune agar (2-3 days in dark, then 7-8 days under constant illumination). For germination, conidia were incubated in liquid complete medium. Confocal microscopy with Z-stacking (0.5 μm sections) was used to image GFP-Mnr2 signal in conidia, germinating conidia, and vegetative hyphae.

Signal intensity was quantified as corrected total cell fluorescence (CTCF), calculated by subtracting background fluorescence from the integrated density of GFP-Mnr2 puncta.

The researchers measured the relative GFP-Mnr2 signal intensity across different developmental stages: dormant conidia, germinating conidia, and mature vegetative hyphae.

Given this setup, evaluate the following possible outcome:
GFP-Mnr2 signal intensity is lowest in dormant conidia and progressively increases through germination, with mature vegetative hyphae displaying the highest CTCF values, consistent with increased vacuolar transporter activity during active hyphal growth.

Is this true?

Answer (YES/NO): NO